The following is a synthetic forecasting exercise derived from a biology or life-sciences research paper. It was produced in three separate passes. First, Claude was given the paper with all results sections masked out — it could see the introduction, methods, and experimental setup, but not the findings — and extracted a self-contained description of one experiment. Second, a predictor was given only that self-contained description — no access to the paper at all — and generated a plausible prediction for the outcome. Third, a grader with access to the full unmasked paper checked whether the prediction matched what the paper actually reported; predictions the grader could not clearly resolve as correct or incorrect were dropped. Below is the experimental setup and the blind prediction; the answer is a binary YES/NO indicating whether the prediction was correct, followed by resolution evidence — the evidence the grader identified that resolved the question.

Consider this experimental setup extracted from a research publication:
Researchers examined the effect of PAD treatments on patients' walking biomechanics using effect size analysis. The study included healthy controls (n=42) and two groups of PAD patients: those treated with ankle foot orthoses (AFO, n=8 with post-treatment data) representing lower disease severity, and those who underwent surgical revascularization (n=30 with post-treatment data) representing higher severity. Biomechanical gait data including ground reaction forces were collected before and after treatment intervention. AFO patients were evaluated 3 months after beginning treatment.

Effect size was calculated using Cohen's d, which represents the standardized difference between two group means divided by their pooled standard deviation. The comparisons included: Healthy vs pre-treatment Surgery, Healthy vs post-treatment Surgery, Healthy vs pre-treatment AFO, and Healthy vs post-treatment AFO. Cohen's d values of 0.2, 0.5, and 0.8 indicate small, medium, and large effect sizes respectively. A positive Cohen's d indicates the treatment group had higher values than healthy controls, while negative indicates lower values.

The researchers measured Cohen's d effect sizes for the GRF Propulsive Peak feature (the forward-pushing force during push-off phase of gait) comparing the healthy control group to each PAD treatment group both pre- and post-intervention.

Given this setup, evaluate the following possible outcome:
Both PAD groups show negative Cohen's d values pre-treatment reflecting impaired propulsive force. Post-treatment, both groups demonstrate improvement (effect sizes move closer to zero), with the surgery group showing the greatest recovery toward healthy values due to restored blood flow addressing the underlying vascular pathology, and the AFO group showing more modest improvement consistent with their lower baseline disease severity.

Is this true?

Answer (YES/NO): NO